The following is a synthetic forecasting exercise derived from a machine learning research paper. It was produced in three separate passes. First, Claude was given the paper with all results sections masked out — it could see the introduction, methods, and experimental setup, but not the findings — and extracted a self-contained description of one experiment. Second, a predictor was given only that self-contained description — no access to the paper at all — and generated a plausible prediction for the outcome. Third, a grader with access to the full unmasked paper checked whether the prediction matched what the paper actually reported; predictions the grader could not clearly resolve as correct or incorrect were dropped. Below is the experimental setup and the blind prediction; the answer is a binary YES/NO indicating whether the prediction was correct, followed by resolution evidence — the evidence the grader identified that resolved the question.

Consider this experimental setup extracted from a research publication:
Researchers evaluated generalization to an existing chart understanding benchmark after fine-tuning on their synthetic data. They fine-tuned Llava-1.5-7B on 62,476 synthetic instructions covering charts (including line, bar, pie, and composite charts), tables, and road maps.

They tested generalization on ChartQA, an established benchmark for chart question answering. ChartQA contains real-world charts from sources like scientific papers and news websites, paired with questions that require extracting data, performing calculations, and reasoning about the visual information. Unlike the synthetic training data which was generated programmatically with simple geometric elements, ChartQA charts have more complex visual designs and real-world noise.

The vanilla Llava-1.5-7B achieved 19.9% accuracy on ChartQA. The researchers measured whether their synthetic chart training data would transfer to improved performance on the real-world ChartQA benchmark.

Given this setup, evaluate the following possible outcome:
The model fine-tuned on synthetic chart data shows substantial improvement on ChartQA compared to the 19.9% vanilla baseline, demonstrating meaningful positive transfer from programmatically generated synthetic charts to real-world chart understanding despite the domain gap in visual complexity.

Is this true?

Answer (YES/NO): NO